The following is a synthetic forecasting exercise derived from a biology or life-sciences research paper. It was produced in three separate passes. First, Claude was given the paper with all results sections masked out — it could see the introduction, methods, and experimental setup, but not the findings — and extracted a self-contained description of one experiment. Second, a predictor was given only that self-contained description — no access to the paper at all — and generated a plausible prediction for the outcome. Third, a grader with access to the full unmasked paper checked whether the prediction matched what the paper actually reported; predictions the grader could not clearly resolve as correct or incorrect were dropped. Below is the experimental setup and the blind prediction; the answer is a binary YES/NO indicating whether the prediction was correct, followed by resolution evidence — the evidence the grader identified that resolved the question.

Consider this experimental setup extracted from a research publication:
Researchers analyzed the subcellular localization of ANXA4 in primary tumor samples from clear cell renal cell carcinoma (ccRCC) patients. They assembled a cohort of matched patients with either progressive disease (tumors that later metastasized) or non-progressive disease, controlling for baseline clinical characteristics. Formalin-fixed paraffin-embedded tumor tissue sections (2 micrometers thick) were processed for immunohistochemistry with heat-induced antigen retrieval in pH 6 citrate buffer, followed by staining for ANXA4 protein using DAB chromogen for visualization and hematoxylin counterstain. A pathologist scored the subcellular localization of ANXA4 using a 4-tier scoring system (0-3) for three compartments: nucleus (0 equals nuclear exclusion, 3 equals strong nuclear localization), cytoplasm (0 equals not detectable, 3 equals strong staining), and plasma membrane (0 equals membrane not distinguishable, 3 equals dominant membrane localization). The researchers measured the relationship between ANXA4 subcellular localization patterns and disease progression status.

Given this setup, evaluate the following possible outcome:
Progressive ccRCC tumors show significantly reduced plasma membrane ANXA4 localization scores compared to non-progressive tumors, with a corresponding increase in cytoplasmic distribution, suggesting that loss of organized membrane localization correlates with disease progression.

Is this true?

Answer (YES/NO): NO